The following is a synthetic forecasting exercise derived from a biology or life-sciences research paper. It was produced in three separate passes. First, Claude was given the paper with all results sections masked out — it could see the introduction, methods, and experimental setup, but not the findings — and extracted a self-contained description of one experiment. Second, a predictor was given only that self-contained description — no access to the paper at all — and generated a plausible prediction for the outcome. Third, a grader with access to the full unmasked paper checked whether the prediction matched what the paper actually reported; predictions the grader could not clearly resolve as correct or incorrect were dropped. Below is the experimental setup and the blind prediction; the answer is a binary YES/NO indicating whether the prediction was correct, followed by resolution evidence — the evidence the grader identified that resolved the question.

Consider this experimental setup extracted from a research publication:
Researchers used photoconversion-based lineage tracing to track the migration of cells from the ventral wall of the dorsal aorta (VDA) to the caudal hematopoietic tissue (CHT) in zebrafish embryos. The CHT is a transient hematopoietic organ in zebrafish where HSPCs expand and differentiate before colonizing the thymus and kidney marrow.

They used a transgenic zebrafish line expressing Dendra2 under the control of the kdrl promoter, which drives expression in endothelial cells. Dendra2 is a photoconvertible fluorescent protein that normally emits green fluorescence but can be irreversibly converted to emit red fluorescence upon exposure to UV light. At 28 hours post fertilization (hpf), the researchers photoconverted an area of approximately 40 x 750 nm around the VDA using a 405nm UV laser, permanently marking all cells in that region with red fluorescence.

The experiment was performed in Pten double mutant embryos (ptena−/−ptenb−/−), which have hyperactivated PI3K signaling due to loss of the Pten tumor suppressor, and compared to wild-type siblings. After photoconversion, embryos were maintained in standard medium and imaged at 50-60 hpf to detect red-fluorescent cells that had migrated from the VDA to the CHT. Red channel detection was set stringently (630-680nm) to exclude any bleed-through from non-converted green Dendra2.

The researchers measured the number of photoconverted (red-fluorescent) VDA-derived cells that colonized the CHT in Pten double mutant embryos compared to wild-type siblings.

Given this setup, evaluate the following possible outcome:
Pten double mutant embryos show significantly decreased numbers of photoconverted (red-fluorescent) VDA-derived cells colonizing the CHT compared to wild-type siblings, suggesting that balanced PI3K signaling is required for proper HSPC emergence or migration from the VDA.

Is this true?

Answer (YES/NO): YES